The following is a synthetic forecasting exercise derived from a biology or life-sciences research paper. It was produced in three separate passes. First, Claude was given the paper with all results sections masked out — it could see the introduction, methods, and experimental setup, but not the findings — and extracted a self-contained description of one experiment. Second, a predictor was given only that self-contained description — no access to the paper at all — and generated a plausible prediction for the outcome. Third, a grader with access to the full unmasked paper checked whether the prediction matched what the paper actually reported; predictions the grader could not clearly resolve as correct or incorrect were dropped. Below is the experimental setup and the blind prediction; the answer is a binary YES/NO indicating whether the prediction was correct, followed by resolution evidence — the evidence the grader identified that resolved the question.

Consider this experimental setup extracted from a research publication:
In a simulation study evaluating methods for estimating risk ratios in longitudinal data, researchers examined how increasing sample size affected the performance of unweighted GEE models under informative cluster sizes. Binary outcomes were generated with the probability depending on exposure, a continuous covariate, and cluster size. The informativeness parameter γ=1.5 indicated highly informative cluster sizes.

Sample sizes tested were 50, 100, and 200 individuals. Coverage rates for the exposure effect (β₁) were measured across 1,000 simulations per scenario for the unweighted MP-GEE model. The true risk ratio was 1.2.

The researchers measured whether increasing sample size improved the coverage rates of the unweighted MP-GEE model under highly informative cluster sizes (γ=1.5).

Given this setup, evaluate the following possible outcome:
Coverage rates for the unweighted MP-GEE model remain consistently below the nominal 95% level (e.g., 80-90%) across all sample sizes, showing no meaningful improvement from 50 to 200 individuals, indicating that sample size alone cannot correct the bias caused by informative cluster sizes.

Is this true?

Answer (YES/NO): NO